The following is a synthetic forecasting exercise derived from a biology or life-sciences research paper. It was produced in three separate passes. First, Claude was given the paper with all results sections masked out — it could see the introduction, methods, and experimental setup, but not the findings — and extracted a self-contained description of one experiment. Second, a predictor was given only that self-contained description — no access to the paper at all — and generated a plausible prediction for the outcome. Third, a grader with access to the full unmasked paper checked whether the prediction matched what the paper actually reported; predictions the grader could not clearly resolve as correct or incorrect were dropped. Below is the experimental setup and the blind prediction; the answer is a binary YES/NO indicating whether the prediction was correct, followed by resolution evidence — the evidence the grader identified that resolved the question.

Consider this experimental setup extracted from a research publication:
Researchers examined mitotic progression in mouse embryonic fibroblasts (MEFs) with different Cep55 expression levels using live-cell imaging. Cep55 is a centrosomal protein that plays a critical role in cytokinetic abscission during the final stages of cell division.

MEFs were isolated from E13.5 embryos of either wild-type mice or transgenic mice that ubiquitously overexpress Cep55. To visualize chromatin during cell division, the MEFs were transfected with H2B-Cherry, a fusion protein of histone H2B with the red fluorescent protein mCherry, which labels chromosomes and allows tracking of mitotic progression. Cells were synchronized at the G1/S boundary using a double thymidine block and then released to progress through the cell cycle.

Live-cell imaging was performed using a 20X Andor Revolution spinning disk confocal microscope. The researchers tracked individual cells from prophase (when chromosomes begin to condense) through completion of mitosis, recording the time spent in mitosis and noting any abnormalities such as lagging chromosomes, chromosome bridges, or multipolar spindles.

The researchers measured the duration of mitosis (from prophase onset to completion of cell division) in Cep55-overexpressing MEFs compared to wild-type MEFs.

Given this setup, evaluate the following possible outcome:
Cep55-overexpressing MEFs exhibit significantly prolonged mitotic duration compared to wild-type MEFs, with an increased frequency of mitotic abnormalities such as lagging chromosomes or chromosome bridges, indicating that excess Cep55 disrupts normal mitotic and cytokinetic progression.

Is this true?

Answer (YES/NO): YES